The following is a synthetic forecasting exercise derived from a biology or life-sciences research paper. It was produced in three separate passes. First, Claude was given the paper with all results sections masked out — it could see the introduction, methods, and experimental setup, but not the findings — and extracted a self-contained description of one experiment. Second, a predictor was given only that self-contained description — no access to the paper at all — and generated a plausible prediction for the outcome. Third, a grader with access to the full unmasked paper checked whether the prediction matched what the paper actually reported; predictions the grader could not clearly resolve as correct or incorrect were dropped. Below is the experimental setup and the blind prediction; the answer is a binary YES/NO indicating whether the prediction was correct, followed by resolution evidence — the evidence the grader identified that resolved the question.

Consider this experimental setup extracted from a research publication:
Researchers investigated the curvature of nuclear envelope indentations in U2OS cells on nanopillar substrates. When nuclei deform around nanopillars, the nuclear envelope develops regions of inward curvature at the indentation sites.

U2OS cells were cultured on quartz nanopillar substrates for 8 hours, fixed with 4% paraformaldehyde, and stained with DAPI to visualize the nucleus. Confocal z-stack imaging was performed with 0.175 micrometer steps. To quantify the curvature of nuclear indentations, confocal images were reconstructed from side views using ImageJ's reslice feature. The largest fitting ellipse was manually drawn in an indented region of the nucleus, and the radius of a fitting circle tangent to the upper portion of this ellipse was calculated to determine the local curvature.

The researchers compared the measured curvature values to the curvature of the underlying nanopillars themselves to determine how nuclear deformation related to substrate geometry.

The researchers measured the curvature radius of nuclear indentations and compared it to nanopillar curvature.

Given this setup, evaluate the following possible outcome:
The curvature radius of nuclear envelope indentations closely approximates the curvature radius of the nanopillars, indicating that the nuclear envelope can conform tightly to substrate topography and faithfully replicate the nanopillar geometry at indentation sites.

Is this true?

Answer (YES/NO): NO